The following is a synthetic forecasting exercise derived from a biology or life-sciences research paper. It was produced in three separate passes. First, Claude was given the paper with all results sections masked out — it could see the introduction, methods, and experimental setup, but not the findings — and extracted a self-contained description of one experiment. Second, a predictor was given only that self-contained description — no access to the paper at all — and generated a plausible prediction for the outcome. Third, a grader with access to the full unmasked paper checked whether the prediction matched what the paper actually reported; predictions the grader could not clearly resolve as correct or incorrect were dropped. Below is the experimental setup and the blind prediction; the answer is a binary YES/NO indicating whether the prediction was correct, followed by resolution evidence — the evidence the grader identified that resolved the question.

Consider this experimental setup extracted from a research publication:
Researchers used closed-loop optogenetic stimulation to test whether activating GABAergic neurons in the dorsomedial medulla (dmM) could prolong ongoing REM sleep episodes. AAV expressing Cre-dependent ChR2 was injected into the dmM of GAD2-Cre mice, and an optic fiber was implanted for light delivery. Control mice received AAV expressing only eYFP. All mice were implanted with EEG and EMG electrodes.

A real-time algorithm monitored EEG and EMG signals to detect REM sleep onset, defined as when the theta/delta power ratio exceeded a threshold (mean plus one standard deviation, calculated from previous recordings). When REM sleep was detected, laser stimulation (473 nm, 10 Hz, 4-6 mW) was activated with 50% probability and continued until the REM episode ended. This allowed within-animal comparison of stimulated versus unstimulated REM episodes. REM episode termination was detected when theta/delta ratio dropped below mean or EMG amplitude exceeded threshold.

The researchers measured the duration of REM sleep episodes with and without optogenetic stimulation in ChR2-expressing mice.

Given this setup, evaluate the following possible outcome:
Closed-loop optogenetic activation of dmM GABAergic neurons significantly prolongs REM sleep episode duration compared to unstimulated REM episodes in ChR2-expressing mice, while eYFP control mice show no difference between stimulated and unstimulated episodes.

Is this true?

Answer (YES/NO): YES